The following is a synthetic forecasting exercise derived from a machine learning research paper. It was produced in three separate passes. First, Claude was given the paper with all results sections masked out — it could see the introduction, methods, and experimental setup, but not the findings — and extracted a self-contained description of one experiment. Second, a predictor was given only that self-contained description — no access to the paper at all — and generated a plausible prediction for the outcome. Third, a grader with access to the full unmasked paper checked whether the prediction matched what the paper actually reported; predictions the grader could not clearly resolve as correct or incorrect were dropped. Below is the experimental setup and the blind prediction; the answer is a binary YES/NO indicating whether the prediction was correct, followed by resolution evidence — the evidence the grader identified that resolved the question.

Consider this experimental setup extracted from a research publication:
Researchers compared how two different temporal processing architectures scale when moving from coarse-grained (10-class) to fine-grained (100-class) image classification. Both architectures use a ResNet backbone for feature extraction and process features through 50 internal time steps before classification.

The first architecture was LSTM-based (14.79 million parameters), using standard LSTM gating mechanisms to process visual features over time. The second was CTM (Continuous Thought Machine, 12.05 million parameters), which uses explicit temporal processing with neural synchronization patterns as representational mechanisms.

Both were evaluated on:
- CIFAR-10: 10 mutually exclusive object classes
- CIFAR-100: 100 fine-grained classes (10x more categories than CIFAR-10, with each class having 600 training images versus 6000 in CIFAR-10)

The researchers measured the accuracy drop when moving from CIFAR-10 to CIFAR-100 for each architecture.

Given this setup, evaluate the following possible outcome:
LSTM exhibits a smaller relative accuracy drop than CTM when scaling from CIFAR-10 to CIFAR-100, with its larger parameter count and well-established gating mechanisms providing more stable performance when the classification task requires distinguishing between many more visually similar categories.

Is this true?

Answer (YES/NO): NO